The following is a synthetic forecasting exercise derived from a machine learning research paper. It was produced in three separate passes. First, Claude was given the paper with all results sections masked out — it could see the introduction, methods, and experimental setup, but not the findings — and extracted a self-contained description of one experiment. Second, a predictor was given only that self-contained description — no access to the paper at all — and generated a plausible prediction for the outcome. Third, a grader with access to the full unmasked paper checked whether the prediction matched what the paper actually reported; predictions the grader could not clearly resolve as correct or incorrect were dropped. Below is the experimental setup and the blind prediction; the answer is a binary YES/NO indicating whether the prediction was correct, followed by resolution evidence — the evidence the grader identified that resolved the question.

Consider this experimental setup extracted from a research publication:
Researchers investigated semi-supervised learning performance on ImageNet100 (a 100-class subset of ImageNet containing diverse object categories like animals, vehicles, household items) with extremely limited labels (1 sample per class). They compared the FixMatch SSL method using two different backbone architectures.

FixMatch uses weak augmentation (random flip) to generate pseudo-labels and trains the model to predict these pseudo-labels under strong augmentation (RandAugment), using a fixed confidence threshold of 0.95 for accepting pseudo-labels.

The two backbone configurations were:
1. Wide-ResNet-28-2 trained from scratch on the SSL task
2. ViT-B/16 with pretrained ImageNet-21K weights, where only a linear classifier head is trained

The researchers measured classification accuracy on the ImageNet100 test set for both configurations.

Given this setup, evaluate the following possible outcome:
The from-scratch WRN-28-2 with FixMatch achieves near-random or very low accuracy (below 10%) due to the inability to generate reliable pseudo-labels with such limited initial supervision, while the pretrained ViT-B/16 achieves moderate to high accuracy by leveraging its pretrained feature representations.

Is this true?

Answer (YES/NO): NO